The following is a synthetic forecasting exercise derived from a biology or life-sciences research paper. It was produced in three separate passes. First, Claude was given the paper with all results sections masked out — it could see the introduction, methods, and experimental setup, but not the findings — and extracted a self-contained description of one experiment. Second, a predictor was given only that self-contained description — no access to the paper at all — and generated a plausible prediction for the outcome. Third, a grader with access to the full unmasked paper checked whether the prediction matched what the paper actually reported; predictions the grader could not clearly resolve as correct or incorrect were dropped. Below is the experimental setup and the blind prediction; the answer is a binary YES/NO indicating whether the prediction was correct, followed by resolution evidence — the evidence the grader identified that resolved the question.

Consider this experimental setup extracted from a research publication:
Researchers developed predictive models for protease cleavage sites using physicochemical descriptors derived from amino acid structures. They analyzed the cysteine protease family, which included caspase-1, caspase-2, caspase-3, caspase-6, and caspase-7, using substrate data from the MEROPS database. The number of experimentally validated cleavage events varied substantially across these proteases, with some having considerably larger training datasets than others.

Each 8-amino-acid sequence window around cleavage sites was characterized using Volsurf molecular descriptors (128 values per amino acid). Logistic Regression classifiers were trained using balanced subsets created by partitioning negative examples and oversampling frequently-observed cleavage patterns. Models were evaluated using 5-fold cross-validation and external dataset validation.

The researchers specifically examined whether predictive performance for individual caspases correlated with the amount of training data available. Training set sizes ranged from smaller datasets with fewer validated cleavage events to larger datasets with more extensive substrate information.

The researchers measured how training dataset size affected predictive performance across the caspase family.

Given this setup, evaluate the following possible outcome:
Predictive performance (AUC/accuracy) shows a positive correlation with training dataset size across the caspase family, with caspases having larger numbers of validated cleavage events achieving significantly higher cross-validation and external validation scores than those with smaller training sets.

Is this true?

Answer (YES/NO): YES